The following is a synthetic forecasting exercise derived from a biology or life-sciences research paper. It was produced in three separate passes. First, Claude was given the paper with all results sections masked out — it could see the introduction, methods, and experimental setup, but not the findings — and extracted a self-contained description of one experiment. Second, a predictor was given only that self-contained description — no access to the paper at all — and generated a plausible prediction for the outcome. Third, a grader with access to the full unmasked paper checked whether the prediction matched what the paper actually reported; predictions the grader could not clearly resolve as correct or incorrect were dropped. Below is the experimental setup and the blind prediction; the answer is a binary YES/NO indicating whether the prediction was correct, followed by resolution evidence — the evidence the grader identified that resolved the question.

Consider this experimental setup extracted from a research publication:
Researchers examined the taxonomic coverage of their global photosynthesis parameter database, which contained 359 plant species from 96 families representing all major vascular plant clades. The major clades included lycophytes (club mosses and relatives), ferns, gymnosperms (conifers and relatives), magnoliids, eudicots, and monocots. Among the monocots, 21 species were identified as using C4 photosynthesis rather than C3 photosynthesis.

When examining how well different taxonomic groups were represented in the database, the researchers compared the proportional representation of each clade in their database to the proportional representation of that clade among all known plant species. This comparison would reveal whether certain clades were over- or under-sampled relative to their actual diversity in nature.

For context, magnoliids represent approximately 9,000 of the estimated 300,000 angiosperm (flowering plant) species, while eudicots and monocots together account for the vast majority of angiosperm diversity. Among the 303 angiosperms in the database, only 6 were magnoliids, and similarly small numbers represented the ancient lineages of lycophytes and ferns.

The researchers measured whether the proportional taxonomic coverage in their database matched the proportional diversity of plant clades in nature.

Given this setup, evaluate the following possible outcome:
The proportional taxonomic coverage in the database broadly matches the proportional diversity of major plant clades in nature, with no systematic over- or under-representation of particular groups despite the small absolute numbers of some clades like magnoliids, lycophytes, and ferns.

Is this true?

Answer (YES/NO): YES